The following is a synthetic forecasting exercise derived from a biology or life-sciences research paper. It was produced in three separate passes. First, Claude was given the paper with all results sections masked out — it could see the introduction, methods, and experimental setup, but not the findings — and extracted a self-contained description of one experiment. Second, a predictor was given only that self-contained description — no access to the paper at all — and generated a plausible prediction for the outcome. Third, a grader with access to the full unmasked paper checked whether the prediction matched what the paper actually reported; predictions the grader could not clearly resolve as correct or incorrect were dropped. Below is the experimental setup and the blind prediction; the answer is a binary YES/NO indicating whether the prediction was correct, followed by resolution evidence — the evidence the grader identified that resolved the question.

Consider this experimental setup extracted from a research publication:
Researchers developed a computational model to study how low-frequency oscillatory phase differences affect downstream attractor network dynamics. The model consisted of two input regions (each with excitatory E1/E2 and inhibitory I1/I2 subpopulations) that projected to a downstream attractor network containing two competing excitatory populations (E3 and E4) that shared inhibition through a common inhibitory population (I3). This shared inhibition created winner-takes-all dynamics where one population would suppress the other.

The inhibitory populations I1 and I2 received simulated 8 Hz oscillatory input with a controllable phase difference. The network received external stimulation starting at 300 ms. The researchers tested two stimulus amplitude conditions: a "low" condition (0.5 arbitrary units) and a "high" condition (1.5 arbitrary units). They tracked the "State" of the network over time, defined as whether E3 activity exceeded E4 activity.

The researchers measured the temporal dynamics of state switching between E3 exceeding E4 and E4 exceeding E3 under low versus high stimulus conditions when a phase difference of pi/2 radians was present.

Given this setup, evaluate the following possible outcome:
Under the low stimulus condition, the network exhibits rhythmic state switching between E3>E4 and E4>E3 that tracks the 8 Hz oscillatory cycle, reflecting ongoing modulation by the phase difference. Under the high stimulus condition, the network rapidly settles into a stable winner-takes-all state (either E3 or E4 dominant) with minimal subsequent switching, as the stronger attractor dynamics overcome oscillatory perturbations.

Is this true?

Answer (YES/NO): YES